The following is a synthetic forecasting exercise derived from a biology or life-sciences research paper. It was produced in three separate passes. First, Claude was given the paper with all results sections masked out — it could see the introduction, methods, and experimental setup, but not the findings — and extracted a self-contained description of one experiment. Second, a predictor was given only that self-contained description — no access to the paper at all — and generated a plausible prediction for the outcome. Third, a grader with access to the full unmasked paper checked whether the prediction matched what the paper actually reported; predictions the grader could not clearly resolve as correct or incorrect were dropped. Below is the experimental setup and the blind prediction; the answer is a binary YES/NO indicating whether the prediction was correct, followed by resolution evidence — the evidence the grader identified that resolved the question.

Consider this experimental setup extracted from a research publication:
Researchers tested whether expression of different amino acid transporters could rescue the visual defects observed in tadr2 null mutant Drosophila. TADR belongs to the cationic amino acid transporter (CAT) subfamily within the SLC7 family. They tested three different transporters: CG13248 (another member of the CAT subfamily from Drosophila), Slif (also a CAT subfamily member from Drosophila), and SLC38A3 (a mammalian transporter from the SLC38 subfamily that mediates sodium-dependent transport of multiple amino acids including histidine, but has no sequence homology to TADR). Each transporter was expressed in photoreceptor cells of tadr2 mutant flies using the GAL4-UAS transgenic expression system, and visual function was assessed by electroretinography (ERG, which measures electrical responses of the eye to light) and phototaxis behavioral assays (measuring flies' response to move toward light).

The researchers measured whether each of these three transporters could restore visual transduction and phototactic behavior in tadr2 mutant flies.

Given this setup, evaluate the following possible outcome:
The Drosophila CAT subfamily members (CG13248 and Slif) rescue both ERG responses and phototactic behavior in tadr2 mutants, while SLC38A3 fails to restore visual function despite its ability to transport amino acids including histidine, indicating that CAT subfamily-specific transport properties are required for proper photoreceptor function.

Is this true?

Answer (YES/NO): NO